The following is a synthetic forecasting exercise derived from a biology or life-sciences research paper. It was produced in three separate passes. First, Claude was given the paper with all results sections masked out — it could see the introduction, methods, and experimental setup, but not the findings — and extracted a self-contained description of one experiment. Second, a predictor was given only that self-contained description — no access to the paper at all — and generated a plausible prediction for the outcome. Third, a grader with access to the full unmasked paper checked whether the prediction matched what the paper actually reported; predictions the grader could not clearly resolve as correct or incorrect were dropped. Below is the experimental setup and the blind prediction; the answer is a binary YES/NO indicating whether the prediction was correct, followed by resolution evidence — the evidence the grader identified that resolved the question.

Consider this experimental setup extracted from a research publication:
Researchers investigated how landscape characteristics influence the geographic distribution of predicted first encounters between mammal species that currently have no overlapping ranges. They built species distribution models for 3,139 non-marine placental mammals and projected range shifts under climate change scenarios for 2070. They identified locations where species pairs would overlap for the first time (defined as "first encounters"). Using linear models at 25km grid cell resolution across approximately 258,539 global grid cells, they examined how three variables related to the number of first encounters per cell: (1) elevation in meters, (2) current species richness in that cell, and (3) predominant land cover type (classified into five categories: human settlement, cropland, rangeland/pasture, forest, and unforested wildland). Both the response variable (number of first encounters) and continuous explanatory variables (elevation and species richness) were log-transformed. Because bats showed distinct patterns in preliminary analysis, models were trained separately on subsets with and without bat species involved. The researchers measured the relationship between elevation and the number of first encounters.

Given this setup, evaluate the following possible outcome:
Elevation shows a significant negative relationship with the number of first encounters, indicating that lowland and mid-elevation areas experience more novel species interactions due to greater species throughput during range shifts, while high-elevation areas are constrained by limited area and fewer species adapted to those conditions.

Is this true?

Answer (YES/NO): NO